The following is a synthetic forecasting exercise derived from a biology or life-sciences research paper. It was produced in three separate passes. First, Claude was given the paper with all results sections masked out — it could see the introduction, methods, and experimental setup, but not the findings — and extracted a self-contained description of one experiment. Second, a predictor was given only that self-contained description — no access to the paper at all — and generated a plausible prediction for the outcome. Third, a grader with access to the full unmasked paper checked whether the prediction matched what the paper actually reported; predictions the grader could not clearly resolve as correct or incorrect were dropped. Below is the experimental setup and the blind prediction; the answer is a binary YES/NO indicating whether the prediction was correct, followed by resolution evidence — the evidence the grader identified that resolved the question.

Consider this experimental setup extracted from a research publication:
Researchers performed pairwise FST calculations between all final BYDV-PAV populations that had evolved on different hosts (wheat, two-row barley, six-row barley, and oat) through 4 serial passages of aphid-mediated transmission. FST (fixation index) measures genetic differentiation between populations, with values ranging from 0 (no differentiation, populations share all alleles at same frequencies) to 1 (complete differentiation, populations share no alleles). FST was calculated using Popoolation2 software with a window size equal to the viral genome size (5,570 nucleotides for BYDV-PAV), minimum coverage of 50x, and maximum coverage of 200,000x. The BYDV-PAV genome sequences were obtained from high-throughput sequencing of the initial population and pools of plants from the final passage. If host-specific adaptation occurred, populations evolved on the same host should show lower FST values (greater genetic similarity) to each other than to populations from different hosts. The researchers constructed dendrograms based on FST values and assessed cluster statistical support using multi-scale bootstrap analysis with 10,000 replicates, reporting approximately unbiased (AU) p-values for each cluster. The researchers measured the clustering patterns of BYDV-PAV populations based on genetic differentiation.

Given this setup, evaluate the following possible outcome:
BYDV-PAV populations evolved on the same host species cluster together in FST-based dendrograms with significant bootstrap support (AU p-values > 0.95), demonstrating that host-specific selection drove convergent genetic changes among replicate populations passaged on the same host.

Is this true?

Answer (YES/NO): NO